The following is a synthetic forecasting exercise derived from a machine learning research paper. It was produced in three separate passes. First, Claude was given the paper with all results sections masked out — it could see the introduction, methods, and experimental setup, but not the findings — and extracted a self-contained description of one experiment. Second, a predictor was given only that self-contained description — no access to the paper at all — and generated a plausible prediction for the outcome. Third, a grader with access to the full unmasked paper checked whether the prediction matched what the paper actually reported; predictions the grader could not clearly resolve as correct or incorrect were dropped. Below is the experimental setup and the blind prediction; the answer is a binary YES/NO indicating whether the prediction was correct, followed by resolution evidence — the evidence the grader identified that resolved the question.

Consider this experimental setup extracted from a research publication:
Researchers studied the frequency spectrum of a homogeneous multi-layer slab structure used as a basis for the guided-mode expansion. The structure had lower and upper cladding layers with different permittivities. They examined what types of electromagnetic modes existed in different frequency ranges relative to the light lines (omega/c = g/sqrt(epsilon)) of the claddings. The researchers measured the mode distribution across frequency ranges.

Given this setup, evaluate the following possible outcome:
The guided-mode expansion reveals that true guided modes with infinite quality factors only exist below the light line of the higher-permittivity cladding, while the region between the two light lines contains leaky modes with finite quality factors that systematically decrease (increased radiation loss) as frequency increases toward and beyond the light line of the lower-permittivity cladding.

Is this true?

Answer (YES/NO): NO